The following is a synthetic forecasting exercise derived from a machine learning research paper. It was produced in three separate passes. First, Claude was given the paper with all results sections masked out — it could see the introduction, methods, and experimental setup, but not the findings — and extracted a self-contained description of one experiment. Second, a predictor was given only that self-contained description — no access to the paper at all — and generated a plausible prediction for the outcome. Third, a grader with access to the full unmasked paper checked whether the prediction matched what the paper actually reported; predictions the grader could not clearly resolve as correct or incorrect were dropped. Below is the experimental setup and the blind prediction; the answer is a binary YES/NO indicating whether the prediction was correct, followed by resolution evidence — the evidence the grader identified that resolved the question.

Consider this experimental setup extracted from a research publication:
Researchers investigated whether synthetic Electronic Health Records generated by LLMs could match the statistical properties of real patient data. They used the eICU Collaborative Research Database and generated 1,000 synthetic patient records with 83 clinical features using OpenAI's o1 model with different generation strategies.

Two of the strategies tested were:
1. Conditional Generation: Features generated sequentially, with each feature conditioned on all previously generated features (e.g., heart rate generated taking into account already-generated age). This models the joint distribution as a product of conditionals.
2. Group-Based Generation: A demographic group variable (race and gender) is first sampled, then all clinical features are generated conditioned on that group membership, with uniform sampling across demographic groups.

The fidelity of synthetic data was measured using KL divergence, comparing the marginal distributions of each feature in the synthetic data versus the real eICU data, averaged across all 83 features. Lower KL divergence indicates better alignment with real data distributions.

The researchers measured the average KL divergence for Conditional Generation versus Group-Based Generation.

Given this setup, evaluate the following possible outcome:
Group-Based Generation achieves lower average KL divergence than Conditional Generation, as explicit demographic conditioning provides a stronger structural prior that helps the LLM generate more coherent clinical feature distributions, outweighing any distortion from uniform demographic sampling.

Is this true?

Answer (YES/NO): YES